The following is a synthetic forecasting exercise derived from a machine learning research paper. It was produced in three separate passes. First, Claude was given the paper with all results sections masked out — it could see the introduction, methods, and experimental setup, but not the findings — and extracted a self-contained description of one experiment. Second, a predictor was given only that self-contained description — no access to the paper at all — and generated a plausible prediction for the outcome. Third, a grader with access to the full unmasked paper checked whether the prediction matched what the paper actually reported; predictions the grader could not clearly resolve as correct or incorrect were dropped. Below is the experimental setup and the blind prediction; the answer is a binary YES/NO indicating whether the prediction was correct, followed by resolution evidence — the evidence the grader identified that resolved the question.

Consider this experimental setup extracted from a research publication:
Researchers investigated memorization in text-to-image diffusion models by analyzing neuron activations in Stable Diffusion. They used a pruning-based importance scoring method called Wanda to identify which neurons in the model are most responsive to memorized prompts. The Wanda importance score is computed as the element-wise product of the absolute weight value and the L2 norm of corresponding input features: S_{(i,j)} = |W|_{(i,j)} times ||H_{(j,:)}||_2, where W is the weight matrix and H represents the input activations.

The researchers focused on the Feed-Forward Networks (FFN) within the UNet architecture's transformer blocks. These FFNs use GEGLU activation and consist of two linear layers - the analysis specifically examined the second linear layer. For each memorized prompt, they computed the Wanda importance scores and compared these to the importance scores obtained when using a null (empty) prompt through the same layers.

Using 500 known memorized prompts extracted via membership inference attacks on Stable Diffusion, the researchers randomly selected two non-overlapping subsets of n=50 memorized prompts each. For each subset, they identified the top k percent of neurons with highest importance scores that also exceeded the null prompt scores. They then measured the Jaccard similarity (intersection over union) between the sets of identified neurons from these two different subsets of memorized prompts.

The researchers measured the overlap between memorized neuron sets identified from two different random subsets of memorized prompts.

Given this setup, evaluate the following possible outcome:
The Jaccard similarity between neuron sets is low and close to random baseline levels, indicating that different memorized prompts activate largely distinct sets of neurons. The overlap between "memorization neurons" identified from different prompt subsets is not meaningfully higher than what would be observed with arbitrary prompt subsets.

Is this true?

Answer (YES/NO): NO